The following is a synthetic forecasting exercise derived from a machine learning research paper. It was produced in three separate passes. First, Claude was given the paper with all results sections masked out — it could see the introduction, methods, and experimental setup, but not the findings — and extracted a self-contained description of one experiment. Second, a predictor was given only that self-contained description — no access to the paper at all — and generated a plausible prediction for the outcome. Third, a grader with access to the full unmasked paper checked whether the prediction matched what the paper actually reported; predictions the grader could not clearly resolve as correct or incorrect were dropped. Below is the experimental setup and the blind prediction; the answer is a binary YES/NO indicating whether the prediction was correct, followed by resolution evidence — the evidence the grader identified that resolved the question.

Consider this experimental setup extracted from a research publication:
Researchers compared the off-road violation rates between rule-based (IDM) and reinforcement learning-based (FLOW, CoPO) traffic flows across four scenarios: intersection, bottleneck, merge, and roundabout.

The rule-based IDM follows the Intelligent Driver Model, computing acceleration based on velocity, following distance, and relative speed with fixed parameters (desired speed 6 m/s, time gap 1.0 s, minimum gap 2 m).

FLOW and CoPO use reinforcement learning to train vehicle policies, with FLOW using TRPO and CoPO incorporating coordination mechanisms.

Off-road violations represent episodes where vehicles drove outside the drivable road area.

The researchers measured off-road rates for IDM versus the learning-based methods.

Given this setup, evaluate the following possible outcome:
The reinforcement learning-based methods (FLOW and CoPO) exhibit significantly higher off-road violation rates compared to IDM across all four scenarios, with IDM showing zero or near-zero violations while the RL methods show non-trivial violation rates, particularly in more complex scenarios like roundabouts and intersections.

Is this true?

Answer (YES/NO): NO